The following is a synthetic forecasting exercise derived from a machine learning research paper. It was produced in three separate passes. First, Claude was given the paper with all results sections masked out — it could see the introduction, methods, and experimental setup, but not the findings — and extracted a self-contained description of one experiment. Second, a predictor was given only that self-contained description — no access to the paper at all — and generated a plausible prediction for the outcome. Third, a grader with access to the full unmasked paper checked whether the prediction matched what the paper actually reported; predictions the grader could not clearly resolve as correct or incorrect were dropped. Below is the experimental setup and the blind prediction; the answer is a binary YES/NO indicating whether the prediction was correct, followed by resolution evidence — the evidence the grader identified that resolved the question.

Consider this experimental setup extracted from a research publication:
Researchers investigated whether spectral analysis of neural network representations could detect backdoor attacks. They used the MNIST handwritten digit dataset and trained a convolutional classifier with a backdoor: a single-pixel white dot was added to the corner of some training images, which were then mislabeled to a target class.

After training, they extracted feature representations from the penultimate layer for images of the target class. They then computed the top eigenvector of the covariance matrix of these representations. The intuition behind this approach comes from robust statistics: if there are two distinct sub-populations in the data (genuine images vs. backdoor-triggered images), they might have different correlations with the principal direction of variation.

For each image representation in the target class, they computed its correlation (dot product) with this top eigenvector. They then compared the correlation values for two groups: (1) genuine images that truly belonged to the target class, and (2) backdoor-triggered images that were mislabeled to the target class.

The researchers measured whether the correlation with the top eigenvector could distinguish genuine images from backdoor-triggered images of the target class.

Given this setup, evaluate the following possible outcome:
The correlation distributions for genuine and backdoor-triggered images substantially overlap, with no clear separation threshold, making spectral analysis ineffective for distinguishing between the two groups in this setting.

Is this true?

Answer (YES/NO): NO